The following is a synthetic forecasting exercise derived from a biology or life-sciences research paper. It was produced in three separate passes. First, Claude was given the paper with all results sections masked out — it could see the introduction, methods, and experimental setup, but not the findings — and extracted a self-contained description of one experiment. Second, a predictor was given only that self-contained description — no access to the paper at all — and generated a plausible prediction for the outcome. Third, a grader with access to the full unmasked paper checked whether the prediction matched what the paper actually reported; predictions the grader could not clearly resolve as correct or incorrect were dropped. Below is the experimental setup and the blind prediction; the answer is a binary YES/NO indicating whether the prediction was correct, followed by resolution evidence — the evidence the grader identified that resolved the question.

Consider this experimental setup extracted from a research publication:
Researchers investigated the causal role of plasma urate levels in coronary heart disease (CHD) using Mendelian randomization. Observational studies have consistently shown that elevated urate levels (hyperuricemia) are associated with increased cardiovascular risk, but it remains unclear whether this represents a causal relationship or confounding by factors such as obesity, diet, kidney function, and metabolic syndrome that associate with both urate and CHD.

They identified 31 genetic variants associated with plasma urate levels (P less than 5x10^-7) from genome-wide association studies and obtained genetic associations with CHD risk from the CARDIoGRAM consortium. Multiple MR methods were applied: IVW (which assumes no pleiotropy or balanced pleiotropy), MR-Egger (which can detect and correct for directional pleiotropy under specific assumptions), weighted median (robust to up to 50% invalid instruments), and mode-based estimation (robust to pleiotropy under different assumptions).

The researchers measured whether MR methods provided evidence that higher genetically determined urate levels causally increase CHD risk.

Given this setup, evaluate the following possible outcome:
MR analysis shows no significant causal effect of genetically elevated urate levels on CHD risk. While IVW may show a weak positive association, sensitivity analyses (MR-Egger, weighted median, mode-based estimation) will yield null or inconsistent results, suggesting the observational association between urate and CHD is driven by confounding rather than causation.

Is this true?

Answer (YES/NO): YES